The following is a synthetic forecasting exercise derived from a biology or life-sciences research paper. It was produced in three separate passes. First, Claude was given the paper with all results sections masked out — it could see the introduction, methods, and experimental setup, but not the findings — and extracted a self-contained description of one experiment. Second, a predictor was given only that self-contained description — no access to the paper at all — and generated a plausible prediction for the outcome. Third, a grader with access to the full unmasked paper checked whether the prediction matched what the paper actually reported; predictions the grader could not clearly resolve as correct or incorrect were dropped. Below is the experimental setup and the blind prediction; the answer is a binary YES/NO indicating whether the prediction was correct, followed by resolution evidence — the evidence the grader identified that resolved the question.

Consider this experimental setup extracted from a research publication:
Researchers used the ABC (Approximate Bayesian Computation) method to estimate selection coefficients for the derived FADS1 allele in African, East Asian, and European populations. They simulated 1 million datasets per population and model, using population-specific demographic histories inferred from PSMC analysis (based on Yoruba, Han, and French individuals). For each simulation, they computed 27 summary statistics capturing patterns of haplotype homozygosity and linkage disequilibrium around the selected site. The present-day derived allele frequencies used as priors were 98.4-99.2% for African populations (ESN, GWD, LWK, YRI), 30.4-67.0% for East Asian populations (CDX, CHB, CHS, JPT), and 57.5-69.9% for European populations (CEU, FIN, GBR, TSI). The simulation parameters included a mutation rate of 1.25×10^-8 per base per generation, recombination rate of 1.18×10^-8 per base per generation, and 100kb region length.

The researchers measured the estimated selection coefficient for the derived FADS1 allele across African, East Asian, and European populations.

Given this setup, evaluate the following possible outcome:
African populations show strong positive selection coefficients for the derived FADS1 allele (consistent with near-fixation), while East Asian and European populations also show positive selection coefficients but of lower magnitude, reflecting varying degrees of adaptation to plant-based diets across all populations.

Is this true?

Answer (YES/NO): NO